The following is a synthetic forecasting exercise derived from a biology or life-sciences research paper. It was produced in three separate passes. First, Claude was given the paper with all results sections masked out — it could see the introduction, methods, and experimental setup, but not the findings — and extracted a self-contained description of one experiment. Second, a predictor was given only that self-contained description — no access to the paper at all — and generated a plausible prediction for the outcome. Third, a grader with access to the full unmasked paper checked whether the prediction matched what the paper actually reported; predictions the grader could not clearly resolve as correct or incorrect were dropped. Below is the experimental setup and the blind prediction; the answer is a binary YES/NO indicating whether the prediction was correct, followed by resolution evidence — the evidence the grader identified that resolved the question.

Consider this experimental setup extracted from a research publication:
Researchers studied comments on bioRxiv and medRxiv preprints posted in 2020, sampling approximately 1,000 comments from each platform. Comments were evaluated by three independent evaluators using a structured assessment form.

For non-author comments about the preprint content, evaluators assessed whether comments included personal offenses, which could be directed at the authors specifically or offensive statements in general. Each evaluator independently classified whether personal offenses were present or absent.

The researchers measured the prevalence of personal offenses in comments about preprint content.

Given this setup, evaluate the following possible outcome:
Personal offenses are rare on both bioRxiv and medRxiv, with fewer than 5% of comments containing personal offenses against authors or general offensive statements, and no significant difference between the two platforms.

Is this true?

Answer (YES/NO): YES